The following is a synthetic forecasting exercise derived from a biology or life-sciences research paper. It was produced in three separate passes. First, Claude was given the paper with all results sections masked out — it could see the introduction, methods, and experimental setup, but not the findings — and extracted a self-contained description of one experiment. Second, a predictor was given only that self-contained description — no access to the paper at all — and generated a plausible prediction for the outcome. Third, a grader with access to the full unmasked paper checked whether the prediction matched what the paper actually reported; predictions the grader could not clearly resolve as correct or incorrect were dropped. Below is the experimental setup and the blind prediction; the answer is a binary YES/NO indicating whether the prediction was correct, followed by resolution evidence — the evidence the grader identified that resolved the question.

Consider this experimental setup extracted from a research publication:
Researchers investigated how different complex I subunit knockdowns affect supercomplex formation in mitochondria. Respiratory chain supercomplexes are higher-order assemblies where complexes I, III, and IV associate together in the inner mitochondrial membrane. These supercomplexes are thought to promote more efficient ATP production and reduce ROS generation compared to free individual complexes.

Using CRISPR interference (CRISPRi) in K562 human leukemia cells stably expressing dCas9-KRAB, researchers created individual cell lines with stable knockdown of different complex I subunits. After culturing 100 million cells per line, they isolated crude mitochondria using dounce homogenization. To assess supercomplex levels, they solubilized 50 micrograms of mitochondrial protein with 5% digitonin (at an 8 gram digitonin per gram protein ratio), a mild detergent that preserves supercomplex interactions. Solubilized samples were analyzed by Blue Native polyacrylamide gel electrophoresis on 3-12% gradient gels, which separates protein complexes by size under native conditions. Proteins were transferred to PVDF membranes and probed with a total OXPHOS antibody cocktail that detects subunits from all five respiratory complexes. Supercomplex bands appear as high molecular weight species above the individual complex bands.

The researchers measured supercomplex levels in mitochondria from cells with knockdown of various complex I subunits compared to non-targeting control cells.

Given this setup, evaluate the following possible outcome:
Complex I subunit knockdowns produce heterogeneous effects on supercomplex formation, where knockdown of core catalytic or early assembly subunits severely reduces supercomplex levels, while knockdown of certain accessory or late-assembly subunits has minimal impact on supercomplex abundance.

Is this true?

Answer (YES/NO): NO